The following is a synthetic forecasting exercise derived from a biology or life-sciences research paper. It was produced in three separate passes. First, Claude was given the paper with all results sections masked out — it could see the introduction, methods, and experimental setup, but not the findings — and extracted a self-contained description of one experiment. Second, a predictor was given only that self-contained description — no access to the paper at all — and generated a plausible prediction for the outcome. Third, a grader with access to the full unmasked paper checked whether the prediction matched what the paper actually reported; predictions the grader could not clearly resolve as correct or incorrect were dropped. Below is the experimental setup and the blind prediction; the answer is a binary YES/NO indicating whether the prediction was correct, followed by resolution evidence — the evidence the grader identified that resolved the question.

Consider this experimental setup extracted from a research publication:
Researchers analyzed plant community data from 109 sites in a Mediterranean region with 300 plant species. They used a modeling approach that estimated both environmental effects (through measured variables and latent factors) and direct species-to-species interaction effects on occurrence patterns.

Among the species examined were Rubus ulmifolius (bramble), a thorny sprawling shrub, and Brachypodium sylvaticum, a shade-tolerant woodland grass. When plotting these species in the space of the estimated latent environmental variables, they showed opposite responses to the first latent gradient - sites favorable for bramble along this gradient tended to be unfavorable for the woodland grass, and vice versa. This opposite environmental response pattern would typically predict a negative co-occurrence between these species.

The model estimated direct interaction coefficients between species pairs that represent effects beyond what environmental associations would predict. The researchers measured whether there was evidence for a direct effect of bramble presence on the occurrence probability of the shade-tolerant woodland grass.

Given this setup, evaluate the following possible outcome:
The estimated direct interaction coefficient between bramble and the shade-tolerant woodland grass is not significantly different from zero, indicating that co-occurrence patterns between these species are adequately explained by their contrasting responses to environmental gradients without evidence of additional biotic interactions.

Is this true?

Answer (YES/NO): NO